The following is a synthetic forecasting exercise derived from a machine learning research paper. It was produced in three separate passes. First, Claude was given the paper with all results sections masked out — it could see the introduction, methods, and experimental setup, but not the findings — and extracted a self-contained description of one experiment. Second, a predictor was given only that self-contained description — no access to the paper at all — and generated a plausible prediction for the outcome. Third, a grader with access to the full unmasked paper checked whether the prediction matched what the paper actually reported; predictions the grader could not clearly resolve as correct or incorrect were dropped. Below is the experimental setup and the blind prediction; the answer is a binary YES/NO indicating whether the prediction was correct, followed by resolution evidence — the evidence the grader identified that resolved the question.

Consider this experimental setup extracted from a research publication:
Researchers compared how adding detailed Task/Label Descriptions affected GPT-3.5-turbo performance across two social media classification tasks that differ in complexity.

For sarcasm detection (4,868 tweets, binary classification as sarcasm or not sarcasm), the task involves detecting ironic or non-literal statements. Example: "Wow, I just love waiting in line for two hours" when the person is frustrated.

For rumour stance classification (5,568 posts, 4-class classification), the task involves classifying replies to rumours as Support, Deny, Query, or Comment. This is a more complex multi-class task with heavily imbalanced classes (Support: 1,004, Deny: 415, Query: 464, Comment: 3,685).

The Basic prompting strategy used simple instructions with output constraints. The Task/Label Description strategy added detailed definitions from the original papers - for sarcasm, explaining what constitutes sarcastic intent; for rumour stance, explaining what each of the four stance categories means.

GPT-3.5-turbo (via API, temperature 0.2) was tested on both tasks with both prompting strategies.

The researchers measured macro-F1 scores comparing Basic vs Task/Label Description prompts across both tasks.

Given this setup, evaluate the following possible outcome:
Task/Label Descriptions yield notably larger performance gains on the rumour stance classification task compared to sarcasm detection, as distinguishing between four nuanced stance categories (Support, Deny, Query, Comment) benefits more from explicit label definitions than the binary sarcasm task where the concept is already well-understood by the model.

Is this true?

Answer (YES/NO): YES